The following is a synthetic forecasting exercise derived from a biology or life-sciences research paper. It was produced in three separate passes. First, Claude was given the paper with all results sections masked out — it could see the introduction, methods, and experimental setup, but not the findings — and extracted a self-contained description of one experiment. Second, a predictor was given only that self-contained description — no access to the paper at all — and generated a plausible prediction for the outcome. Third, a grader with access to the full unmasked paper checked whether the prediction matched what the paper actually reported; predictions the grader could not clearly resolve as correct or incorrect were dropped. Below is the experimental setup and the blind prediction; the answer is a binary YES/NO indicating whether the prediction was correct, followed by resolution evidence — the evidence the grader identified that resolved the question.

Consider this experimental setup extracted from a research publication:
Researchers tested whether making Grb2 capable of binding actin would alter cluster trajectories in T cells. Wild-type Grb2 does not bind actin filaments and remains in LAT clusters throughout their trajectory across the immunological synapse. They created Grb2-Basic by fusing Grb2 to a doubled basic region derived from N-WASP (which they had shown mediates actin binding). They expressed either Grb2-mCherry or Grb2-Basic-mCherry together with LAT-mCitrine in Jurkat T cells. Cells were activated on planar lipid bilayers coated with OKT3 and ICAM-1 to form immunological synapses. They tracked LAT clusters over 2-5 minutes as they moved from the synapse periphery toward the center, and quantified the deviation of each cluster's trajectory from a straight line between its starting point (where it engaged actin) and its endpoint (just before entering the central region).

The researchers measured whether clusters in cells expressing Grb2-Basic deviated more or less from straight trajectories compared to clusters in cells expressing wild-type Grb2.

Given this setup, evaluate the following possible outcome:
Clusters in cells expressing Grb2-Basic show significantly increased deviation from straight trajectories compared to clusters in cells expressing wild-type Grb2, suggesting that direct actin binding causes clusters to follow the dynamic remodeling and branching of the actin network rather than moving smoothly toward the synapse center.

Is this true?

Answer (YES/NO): YES